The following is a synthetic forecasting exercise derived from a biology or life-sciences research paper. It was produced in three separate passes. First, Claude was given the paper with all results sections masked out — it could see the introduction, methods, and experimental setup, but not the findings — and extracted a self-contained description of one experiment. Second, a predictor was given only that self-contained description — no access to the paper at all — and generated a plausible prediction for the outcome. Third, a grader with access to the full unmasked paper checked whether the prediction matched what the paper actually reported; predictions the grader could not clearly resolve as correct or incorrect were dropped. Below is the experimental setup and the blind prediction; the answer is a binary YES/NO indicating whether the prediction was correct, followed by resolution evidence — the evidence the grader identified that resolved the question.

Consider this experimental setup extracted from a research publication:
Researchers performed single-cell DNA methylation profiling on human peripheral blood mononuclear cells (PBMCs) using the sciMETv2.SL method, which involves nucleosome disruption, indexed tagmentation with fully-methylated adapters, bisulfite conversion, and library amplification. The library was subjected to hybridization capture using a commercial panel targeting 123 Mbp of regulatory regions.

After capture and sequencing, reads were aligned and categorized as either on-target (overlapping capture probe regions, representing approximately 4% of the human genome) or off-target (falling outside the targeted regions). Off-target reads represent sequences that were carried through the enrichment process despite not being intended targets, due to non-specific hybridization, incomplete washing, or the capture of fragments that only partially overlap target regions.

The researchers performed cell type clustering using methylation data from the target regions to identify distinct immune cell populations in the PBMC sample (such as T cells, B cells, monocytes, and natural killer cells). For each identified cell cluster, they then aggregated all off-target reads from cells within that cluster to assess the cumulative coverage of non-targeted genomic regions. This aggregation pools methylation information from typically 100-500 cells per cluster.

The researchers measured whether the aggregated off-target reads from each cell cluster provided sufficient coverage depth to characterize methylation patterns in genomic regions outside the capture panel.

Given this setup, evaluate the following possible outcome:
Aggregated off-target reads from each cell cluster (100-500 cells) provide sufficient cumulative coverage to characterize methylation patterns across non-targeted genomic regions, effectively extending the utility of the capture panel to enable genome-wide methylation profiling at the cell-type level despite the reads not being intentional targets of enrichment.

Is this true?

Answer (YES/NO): YES